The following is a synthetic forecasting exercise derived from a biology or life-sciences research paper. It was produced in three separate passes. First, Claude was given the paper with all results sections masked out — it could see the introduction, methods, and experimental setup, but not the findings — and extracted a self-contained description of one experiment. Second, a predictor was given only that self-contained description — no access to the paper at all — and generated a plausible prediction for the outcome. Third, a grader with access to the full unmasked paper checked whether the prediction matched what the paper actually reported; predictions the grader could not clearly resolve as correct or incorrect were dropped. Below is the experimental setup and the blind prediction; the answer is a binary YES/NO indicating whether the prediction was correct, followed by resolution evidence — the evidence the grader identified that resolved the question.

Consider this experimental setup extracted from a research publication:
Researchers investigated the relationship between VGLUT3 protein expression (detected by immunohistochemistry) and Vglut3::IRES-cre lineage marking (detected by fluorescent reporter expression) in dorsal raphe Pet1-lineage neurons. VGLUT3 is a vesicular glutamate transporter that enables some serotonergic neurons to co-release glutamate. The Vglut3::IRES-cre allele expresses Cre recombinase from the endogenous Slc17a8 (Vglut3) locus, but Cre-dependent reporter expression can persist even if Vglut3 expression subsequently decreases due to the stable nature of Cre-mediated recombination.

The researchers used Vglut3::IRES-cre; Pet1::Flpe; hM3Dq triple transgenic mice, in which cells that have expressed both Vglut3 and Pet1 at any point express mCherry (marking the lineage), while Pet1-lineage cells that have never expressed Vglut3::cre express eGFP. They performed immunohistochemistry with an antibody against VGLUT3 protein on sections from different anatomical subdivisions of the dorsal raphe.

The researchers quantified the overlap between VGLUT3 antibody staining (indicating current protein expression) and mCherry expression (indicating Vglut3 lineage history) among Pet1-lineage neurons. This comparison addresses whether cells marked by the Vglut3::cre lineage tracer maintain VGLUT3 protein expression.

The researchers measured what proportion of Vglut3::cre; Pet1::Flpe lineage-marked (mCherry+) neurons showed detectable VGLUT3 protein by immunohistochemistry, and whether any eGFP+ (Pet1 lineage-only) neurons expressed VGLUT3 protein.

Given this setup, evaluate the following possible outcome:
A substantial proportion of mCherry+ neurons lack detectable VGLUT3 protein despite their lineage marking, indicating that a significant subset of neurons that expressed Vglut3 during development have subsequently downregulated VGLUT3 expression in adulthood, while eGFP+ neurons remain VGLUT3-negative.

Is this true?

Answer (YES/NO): NO